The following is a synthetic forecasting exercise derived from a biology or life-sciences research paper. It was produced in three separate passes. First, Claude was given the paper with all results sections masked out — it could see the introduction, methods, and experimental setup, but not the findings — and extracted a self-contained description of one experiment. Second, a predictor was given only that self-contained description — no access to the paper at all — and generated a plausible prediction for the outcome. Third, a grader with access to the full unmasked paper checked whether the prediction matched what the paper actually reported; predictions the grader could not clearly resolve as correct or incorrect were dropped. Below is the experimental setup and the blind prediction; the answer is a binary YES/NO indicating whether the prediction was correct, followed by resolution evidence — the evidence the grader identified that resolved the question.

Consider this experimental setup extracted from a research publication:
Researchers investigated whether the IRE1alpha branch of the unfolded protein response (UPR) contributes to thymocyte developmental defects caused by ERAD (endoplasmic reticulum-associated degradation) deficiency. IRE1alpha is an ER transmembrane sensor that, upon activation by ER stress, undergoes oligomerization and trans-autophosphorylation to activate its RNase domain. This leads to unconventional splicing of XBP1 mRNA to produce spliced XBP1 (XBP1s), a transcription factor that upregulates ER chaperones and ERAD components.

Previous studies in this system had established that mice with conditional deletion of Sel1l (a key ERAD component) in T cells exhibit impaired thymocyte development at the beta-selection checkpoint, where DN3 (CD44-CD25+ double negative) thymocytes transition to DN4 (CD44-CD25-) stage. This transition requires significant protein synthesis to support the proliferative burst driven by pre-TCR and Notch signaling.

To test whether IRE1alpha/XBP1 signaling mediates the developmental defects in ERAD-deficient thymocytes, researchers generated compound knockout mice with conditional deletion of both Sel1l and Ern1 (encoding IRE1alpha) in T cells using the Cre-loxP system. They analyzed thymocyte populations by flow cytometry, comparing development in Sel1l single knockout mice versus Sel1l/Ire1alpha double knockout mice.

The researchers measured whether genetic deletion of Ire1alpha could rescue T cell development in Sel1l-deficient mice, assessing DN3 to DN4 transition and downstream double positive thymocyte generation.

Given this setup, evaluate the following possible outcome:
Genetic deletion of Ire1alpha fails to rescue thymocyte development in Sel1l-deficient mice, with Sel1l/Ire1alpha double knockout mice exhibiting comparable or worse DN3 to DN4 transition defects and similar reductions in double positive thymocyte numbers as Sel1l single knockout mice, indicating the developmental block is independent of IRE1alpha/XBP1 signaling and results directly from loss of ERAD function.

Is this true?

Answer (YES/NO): YES